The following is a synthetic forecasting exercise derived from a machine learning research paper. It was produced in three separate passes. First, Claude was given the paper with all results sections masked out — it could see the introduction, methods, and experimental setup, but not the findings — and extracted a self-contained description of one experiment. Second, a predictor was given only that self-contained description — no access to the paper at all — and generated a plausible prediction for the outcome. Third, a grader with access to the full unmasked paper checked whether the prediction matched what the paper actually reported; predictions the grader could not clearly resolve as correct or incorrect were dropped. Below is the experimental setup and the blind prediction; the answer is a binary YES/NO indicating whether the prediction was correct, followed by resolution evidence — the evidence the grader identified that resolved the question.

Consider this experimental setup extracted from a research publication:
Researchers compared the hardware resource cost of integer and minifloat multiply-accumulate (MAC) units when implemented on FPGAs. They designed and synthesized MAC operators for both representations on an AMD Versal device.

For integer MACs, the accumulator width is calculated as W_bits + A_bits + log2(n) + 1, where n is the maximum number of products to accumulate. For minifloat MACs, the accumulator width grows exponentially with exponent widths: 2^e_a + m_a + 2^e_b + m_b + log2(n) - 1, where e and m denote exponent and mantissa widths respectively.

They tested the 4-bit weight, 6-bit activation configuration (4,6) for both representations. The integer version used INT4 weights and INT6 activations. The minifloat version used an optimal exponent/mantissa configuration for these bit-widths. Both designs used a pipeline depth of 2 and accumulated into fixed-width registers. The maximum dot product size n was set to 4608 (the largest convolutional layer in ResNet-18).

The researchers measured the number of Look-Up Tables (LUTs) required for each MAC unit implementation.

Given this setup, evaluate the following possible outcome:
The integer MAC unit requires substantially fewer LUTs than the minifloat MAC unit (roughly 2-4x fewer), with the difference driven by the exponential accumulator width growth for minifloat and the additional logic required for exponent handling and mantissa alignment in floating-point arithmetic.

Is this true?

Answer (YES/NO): NO